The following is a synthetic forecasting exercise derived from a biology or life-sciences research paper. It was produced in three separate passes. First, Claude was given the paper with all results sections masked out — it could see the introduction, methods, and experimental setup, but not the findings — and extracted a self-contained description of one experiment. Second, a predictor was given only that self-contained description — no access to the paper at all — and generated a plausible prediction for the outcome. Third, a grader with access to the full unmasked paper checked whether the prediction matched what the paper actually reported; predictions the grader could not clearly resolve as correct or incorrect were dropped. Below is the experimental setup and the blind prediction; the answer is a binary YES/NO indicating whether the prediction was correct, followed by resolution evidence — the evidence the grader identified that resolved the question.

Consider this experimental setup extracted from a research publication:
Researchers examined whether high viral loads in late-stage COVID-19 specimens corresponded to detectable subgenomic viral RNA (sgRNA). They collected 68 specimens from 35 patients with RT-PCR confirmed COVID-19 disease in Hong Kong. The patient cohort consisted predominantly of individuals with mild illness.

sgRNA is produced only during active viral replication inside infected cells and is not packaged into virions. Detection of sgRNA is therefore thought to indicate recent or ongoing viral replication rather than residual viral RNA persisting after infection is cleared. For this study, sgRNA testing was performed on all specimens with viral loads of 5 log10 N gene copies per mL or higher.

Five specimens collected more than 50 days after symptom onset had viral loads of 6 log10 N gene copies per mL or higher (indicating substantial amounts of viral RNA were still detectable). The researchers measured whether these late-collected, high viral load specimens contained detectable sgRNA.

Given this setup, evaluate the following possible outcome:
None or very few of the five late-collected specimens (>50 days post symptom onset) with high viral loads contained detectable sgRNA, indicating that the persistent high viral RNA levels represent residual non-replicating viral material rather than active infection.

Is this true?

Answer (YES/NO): YES